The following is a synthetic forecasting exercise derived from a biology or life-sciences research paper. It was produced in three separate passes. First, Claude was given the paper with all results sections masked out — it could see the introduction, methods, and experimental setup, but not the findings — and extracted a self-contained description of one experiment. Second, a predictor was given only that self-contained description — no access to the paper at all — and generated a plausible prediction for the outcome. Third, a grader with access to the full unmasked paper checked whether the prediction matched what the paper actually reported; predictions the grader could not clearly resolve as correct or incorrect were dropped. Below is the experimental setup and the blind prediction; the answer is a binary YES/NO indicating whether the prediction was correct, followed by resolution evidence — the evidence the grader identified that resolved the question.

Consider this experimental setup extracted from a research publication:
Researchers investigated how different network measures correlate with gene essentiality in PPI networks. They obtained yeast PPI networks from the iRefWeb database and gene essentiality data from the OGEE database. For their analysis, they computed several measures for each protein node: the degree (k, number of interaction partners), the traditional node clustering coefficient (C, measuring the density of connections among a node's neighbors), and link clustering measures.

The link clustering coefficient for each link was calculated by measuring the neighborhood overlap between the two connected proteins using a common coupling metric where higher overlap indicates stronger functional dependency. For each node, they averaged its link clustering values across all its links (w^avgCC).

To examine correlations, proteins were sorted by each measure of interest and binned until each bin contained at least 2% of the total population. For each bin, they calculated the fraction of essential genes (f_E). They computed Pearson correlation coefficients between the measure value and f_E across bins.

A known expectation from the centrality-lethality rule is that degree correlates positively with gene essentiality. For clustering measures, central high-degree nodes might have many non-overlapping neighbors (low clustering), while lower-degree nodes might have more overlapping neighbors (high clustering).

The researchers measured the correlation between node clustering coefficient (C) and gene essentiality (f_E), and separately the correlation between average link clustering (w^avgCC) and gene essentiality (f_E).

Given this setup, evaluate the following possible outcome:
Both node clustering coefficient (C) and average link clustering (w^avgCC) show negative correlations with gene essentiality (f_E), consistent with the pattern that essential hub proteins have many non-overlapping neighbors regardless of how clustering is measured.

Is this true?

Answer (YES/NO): NO